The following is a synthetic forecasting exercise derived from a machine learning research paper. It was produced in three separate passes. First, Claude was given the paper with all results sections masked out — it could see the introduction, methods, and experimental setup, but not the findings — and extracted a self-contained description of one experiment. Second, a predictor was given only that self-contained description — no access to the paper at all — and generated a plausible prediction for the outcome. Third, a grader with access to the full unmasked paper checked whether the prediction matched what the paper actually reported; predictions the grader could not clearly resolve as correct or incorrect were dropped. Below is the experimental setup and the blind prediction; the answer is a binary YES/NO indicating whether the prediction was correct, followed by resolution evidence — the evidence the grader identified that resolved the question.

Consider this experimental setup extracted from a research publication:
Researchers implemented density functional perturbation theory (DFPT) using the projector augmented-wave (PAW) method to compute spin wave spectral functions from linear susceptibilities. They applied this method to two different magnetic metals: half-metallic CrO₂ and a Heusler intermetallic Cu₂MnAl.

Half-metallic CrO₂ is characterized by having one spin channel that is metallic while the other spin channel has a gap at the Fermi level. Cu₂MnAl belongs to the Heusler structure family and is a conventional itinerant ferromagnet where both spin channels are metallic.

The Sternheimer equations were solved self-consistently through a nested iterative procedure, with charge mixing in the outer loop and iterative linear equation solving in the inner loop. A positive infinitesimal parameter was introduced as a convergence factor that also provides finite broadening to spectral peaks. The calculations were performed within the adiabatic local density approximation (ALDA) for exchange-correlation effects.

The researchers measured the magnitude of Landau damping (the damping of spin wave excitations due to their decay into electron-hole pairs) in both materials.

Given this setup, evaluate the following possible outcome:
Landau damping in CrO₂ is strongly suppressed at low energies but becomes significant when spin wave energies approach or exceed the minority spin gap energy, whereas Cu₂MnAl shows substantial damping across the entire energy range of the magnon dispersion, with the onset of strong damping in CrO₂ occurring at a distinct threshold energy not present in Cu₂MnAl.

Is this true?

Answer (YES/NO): NO